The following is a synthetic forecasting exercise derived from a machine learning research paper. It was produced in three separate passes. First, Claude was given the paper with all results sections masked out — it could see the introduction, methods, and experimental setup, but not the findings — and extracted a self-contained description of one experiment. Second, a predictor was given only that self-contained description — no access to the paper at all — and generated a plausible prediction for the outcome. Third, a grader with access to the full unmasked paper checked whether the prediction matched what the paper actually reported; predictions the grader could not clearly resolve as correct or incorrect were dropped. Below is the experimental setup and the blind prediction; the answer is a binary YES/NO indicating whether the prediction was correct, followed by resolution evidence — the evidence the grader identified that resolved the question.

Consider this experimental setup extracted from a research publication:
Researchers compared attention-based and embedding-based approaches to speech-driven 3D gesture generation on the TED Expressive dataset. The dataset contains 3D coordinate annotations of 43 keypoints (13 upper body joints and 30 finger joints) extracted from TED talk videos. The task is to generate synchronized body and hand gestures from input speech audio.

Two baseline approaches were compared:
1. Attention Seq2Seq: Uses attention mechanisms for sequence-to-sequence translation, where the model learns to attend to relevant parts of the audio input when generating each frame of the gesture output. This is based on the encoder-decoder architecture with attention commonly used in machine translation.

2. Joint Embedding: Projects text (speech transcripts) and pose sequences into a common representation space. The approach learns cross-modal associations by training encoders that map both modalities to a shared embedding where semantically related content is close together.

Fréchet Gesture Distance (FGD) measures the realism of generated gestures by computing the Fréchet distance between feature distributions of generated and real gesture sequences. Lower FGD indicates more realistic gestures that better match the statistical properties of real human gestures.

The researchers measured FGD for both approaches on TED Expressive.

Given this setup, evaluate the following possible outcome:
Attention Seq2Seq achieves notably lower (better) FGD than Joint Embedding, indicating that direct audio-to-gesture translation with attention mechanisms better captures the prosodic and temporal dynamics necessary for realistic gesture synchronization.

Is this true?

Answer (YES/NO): YES